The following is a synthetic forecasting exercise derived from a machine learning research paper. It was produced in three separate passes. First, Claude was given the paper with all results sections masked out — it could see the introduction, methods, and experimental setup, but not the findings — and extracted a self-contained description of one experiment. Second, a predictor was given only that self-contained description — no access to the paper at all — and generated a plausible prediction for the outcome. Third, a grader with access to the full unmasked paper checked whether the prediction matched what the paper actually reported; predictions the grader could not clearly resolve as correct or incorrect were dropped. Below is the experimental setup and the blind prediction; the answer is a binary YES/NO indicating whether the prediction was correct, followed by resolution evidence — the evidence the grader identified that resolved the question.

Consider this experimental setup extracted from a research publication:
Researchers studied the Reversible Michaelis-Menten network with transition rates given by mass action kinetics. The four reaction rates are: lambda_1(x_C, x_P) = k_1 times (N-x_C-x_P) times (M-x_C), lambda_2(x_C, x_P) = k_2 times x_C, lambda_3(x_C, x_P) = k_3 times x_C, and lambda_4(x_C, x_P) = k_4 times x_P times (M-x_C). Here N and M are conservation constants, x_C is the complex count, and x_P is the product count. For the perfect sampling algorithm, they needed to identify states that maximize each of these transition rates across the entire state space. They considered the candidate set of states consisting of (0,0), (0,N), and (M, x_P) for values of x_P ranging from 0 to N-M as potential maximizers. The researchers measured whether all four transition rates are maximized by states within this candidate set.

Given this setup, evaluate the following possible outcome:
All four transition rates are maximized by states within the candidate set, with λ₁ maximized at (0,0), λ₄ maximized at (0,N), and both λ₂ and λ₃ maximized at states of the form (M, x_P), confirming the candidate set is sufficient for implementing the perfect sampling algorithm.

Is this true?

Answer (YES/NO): YES